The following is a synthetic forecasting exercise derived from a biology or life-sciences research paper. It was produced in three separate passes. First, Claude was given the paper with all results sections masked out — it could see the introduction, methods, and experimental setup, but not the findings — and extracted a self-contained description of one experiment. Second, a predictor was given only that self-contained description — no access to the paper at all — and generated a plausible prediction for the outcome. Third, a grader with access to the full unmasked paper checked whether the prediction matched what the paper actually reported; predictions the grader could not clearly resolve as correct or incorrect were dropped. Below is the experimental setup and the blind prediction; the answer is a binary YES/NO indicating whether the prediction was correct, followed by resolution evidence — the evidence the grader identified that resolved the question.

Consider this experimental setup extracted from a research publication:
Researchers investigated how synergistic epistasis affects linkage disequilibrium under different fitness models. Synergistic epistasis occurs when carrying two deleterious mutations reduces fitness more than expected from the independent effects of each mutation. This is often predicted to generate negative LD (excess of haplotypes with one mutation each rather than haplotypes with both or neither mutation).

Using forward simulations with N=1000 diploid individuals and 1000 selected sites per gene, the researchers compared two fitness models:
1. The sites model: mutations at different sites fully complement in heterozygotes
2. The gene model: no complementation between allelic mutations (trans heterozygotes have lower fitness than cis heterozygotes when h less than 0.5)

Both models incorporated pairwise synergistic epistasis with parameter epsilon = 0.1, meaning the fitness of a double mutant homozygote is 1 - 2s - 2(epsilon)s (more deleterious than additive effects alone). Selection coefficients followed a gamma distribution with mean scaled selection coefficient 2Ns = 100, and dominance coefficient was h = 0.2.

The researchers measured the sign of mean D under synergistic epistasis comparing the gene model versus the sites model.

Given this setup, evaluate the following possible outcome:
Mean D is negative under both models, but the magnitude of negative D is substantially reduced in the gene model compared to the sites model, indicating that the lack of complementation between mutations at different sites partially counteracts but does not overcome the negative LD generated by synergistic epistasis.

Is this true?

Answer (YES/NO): NO